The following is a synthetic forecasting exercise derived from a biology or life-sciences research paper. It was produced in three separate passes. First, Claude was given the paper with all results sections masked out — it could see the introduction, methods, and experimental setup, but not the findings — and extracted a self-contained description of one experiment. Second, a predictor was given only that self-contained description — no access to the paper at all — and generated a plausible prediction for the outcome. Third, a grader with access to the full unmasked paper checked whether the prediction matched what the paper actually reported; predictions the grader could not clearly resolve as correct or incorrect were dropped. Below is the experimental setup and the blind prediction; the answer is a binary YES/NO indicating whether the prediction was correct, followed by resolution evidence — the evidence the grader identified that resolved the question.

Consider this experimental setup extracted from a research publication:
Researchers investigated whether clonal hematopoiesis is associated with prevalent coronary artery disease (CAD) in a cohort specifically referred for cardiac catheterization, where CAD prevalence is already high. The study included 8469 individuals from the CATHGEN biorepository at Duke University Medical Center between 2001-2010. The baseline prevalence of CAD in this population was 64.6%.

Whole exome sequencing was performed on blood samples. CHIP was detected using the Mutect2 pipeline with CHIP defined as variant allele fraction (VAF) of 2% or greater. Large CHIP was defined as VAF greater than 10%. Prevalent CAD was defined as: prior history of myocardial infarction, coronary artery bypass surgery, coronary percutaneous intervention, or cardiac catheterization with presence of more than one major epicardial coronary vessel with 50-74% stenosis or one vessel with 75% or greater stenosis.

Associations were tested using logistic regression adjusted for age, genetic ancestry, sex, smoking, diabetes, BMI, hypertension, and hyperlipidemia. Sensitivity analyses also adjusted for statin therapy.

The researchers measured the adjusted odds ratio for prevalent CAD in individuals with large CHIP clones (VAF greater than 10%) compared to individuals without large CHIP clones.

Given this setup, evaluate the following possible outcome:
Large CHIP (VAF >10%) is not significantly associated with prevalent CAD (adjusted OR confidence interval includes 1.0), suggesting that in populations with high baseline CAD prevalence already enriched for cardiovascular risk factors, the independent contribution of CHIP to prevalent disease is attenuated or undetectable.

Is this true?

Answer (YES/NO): YES